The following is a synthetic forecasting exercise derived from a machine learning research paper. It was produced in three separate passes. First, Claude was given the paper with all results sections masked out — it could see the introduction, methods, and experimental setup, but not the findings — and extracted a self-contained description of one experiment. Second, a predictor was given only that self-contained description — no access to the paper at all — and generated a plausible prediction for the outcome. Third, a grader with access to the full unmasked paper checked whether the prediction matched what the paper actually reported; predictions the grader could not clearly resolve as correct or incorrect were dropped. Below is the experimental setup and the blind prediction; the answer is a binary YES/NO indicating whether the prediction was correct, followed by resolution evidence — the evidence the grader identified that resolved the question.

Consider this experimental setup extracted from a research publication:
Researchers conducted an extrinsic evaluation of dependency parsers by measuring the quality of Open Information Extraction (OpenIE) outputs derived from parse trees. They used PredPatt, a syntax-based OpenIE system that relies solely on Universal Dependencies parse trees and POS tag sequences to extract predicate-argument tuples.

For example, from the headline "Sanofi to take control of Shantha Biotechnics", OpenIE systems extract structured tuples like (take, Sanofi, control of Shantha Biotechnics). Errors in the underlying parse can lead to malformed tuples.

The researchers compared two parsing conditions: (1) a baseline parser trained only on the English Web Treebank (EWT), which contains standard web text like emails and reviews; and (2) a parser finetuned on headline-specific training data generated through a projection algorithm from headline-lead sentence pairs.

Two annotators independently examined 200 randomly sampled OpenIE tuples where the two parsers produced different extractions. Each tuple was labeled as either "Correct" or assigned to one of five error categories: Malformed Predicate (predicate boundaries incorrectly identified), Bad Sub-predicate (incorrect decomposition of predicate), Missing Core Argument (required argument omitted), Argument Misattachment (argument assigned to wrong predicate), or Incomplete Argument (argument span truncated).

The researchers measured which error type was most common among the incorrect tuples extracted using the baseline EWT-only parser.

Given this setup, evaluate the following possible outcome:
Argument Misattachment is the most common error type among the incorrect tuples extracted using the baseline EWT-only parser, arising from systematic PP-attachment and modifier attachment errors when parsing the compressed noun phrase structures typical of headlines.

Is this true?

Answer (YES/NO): NO